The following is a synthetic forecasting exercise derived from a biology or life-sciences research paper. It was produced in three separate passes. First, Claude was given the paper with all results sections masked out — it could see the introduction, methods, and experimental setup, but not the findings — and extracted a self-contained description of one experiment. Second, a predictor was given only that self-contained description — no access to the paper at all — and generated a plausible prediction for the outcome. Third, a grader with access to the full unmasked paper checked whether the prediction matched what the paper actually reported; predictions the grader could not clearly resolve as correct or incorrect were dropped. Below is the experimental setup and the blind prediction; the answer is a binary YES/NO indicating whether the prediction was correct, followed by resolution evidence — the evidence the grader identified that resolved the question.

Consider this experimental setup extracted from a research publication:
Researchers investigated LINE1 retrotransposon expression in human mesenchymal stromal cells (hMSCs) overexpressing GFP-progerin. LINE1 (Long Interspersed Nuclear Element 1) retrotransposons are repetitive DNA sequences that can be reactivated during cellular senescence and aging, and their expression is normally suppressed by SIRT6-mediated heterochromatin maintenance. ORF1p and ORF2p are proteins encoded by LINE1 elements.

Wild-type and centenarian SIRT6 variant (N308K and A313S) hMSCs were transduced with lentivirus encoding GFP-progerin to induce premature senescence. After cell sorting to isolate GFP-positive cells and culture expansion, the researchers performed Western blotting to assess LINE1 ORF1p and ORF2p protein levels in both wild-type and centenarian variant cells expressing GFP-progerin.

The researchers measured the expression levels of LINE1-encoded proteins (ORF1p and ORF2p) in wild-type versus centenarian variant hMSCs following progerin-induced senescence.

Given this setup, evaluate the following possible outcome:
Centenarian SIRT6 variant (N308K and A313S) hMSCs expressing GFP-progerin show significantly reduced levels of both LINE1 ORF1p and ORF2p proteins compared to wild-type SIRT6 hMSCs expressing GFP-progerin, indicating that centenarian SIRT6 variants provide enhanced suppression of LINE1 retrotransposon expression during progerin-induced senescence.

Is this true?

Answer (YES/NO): YES